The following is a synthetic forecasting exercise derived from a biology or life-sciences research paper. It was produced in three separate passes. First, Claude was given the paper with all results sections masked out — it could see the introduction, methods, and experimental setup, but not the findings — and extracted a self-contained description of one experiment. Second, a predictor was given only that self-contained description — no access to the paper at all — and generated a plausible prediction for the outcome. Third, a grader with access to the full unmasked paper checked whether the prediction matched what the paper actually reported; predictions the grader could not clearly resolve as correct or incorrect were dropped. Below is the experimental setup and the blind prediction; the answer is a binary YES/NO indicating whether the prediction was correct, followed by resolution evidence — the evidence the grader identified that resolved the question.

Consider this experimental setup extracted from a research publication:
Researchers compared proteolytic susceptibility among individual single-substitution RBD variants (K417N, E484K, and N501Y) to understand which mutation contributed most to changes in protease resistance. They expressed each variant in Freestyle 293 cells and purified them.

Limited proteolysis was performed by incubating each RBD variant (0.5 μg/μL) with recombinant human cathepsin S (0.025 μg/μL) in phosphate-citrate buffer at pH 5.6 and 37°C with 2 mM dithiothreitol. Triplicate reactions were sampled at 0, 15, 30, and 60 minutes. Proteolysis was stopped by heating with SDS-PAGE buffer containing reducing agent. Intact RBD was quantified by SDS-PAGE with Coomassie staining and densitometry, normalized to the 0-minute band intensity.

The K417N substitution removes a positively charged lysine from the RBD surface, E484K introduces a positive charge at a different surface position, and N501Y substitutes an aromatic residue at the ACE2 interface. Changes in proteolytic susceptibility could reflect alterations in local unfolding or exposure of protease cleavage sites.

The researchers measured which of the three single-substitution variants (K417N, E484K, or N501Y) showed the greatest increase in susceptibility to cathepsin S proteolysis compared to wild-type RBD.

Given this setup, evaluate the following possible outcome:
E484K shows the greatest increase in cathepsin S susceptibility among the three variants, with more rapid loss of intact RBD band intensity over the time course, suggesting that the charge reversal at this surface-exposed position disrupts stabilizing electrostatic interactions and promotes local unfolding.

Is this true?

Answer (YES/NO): YES